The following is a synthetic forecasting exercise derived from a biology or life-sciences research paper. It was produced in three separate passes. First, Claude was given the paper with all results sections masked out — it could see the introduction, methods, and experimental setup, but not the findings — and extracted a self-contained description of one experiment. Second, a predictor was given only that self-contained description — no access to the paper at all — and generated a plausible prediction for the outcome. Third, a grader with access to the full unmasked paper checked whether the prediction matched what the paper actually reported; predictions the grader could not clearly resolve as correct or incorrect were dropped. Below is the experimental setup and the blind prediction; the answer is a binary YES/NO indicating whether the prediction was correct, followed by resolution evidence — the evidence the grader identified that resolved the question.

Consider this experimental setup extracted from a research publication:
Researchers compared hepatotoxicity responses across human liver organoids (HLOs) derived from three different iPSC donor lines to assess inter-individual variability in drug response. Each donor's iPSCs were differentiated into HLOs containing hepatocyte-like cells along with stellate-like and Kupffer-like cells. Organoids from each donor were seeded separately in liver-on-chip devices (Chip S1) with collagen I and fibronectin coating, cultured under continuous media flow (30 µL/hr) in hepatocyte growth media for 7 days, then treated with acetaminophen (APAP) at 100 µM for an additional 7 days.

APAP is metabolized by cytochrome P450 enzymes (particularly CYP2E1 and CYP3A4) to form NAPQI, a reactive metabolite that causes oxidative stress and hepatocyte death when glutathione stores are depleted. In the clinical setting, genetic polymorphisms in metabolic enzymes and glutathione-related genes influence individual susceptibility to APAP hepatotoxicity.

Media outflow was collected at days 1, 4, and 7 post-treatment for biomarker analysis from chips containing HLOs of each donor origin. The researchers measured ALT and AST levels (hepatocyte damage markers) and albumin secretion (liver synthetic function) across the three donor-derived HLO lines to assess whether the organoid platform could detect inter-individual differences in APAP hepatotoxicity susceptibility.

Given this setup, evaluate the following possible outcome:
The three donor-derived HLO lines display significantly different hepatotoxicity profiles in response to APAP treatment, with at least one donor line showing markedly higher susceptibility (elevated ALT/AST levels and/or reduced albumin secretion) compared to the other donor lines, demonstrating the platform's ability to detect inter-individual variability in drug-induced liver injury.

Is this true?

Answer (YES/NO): NO